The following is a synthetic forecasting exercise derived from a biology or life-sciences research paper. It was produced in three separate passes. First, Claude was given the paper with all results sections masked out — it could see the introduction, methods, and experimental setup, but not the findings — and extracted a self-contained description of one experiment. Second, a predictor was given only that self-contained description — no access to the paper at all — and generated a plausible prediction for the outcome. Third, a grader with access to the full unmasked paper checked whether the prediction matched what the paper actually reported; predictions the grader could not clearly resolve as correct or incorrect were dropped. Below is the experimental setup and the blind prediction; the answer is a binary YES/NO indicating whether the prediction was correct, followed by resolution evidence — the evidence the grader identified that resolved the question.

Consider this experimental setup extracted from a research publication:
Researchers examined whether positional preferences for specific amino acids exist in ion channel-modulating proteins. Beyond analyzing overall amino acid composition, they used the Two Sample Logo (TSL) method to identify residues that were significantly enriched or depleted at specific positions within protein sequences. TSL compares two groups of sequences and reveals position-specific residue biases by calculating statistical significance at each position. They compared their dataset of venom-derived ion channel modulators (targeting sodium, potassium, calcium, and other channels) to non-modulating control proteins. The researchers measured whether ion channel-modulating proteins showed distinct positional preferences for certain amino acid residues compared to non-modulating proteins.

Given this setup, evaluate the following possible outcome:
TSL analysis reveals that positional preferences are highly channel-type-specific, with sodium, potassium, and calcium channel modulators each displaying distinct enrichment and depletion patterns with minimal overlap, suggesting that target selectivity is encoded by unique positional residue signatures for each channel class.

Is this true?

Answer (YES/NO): NO